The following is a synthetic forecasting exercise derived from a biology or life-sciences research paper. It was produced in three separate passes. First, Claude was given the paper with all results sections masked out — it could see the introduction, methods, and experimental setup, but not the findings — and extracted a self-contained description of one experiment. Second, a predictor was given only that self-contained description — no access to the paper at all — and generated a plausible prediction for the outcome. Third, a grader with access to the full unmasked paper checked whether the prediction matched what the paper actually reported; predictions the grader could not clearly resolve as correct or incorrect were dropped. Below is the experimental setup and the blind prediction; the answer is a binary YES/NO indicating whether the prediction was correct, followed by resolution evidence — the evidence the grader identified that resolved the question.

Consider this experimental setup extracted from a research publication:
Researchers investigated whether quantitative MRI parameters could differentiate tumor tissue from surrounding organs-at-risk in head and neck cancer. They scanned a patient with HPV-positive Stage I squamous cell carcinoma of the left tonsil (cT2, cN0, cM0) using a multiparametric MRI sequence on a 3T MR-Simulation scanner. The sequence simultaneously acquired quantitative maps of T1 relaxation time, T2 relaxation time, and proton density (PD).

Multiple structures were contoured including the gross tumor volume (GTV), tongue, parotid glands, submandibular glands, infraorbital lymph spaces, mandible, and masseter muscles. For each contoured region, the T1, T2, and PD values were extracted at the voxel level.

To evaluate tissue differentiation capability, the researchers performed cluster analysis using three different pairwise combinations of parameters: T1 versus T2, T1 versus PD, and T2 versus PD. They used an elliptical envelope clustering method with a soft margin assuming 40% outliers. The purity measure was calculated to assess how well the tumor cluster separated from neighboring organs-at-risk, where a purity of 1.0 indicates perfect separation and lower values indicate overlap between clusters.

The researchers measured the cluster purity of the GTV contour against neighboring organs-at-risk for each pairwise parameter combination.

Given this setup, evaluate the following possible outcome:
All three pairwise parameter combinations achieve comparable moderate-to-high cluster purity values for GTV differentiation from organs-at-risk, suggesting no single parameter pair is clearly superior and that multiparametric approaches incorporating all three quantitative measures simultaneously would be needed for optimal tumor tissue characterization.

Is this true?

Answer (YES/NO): NO